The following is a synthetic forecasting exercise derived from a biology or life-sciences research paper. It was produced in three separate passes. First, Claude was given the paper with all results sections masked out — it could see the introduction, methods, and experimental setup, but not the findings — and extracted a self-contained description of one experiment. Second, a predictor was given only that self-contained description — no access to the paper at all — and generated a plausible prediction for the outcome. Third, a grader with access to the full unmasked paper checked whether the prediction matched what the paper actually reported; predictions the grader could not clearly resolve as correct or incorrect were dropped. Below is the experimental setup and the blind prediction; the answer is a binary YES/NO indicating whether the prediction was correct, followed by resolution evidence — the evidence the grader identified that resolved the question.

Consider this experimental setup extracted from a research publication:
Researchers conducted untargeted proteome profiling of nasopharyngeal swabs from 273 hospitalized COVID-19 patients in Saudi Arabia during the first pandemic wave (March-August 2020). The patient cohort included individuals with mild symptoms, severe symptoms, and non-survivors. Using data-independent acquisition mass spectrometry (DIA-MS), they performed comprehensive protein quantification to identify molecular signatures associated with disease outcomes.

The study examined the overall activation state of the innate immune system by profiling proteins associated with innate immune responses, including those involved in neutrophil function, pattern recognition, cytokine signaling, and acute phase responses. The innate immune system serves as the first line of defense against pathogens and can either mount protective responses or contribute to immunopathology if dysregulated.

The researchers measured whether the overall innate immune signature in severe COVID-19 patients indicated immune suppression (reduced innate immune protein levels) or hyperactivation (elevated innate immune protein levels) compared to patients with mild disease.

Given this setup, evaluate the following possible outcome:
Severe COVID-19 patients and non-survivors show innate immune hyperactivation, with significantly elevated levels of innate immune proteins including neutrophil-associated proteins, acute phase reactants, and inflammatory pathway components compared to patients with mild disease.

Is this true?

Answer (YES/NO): YES